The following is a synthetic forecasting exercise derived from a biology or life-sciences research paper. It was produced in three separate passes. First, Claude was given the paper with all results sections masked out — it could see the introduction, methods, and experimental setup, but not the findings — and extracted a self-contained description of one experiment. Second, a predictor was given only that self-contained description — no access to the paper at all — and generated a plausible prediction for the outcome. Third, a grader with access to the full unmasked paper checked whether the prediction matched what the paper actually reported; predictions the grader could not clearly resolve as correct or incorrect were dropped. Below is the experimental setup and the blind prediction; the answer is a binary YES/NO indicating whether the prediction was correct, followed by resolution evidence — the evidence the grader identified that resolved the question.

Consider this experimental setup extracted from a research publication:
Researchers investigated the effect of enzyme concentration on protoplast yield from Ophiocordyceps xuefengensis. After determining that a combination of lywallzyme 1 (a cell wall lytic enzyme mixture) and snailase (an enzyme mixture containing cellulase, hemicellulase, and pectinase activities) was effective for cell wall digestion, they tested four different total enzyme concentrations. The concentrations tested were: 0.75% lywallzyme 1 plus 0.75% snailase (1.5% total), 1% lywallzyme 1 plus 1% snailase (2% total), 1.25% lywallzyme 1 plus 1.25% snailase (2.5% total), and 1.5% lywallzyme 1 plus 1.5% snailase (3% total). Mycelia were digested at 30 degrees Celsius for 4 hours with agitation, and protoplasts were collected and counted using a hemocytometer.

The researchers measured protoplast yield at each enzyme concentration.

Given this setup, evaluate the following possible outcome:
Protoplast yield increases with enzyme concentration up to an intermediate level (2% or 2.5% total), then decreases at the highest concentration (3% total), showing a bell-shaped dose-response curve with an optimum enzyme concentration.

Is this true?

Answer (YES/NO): NO